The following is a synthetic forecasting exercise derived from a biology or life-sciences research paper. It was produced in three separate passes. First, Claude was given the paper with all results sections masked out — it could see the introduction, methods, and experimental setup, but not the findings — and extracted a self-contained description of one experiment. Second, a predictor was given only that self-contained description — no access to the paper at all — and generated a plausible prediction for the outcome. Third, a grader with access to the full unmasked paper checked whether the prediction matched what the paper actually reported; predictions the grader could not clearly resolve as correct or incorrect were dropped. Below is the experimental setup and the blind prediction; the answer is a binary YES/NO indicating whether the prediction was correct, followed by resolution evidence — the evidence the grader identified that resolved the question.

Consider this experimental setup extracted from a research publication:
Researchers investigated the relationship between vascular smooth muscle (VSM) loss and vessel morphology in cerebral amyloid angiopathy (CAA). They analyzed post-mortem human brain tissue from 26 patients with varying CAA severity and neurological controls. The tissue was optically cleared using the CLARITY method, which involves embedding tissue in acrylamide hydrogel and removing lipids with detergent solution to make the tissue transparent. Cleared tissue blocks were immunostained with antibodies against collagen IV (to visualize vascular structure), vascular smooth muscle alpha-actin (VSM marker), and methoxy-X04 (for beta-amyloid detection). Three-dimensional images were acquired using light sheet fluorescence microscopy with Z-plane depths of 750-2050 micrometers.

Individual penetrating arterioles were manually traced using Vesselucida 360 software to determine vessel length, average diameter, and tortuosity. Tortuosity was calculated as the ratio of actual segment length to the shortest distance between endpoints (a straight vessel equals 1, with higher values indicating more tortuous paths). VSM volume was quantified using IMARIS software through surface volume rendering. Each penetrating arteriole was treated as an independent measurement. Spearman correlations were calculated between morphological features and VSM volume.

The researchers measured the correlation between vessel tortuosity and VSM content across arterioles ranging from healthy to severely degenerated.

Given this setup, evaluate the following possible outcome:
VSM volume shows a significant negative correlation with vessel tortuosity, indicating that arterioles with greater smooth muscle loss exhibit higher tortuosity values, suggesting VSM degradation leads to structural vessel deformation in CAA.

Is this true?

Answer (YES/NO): NO